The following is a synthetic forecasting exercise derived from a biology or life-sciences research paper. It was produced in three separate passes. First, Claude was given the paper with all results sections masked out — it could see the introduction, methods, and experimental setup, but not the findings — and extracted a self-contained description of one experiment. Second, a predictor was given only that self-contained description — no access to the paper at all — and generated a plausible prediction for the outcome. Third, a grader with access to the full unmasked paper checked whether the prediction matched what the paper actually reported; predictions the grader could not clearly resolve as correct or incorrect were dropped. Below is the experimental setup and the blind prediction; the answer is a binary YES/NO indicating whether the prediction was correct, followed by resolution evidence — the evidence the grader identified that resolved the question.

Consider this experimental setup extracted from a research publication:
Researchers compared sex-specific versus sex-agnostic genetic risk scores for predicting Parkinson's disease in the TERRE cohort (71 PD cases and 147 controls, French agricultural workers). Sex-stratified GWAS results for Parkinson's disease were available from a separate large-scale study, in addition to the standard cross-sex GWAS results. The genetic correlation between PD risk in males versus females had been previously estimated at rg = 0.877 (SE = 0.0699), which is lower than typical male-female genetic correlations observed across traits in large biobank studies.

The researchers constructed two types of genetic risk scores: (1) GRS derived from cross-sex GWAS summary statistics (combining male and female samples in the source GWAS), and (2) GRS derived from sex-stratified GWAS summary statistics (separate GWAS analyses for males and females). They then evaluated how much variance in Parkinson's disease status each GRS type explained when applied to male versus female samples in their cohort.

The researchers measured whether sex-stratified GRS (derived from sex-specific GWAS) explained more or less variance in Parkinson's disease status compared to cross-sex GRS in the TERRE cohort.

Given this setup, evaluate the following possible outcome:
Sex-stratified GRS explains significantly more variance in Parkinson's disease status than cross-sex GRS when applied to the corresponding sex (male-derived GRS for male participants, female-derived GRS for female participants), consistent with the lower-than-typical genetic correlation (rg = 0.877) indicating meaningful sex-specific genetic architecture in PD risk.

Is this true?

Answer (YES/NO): NO